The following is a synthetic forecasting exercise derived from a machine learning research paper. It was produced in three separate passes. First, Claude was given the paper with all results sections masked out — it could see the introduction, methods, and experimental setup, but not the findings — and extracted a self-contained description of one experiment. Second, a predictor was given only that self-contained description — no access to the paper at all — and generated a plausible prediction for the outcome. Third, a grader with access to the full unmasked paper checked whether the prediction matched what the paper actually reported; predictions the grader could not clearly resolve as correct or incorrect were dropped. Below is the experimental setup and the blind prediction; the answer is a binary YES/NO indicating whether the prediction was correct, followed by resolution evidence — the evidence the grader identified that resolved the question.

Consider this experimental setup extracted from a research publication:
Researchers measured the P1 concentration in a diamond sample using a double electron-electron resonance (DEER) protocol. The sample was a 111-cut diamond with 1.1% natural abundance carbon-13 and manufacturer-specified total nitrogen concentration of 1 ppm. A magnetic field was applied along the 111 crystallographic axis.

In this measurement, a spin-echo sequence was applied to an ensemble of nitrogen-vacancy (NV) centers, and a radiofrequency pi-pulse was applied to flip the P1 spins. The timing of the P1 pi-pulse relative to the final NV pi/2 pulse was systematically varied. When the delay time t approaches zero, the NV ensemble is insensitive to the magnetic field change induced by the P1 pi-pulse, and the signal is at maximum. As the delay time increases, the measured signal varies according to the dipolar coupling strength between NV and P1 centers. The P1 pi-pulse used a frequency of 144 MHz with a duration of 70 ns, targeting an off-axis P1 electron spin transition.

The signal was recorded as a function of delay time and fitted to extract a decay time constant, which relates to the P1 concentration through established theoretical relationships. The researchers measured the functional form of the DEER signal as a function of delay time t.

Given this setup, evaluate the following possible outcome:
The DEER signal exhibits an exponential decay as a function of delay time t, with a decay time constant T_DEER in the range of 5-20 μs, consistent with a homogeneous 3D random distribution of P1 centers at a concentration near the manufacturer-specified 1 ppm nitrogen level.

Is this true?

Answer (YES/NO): NO